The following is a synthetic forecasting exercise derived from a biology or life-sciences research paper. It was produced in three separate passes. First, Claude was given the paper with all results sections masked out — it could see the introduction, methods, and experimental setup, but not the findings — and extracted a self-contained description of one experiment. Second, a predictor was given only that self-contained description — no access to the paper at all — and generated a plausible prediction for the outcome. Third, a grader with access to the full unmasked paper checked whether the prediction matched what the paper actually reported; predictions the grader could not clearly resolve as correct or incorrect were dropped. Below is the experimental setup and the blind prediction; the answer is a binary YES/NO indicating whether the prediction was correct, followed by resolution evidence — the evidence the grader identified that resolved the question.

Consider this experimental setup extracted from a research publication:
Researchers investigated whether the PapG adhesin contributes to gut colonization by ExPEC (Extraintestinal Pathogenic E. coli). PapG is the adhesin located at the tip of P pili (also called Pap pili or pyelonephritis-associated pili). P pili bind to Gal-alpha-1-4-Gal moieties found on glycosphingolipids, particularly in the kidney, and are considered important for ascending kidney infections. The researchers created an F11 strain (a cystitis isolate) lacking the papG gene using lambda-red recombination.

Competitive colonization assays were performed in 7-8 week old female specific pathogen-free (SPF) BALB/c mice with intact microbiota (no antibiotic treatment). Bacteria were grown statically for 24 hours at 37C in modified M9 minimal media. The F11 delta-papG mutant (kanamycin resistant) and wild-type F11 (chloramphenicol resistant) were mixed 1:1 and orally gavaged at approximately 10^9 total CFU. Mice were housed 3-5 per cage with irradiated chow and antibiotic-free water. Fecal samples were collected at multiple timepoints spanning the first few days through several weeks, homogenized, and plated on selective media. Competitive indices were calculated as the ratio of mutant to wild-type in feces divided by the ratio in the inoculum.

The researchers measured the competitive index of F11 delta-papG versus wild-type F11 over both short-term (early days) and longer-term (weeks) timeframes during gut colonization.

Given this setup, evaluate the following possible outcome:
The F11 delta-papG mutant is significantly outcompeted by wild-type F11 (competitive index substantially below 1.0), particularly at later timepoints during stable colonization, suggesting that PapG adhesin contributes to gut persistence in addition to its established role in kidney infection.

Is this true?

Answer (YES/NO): NO